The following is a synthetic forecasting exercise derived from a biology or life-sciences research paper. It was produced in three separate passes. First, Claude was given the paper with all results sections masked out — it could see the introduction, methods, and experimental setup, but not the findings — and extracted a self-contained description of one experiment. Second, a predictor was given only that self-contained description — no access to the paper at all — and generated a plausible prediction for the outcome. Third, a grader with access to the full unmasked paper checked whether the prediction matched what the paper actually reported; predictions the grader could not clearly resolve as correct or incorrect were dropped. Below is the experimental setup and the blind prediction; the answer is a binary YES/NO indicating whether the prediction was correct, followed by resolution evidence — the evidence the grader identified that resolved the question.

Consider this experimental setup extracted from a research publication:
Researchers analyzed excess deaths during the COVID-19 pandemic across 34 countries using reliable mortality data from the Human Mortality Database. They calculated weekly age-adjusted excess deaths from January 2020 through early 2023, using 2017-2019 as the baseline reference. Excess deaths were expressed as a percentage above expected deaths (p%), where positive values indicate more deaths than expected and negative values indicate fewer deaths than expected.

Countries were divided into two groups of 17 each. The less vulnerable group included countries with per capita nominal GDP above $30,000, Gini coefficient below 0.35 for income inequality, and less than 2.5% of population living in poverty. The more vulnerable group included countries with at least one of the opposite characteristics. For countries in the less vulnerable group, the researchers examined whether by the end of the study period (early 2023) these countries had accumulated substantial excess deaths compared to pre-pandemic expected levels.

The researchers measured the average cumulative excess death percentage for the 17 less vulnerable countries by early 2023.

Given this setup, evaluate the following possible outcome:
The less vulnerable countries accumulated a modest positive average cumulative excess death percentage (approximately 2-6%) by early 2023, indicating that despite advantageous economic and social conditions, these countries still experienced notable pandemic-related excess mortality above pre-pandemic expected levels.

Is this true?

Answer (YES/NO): NO